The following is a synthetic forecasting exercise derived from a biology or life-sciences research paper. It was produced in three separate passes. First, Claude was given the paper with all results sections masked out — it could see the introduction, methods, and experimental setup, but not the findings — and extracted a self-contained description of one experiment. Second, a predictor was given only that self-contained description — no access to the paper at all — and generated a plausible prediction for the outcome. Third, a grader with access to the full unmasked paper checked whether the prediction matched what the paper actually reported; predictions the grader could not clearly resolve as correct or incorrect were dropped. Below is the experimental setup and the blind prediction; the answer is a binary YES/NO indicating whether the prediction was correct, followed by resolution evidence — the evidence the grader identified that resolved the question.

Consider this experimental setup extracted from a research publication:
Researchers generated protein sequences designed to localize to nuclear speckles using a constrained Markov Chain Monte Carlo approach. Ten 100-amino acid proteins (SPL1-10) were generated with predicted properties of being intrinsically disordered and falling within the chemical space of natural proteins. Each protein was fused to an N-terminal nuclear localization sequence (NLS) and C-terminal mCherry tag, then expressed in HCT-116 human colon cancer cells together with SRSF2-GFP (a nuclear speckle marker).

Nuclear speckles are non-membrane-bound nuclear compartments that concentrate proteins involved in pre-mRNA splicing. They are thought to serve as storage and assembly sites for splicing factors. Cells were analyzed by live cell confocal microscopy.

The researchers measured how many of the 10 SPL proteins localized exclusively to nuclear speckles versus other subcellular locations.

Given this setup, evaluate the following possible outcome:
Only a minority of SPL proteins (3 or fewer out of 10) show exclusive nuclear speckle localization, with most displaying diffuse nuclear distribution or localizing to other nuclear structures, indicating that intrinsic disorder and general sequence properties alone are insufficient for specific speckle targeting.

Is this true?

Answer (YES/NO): NO